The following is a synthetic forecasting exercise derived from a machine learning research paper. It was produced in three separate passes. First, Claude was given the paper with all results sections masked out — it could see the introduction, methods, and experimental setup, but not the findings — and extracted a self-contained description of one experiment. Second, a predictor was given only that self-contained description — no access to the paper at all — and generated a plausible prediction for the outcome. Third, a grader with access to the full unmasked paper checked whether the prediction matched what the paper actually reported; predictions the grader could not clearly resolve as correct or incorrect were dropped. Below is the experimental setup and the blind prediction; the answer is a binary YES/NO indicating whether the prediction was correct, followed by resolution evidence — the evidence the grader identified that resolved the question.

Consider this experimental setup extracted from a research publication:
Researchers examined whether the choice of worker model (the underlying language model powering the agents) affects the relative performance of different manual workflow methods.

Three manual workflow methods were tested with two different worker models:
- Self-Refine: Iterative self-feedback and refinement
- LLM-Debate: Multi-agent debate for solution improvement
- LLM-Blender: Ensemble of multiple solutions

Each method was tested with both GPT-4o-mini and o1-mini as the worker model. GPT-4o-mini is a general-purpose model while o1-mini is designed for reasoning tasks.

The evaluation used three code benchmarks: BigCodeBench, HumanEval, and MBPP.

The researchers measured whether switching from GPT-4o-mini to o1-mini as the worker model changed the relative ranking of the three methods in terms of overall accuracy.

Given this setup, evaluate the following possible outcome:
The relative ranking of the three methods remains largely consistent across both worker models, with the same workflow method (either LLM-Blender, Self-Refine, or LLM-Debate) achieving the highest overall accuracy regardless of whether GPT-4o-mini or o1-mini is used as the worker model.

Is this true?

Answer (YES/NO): YES